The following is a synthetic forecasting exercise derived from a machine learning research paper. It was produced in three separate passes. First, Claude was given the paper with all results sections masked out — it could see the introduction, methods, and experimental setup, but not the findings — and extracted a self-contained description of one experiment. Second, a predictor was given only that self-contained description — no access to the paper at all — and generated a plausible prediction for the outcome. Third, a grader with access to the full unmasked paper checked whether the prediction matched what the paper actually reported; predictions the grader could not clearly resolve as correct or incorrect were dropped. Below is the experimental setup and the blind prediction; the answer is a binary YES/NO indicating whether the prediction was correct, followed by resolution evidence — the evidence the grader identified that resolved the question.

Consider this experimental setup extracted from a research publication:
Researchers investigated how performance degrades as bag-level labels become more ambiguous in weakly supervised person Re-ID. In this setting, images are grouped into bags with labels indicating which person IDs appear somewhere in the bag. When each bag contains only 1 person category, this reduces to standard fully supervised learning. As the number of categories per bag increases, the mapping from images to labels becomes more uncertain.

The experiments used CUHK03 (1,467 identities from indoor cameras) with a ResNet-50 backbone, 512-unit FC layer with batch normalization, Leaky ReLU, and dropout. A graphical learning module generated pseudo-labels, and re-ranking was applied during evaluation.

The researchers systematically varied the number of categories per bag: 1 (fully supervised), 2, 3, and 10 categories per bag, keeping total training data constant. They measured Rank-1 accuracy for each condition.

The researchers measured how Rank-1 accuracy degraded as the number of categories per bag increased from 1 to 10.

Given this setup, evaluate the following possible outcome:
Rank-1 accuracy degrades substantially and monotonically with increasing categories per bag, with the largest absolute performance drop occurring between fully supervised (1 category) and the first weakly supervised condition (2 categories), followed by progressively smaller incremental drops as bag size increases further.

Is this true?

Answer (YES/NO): NO